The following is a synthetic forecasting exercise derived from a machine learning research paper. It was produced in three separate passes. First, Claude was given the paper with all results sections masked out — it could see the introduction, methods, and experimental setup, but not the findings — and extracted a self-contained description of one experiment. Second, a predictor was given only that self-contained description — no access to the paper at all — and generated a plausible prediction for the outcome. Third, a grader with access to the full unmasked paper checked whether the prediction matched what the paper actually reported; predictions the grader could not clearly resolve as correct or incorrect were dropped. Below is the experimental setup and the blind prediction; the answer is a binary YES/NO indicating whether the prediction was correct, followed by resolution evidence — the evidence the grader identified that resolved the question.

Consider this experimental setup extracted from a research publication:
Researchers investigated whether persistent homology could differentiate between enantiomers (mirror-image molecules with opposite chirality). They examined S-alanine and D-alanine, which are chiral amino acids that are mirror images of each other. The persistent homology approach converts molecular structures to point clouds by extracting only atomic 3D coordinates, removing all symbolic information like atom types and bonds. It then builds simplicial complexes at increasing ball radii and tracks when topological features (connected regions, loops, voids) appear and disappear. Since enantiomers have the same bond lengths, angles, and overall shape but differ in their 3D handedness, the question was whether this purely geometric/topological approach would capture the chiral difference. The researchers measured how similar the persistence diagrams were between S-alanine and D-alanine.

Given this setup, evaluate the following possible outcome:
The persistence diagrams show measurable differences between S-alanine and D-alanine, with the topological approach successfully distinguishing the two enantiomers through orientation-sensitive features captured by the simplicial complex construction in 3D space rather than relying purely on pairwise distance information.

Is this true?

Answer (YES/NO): NO